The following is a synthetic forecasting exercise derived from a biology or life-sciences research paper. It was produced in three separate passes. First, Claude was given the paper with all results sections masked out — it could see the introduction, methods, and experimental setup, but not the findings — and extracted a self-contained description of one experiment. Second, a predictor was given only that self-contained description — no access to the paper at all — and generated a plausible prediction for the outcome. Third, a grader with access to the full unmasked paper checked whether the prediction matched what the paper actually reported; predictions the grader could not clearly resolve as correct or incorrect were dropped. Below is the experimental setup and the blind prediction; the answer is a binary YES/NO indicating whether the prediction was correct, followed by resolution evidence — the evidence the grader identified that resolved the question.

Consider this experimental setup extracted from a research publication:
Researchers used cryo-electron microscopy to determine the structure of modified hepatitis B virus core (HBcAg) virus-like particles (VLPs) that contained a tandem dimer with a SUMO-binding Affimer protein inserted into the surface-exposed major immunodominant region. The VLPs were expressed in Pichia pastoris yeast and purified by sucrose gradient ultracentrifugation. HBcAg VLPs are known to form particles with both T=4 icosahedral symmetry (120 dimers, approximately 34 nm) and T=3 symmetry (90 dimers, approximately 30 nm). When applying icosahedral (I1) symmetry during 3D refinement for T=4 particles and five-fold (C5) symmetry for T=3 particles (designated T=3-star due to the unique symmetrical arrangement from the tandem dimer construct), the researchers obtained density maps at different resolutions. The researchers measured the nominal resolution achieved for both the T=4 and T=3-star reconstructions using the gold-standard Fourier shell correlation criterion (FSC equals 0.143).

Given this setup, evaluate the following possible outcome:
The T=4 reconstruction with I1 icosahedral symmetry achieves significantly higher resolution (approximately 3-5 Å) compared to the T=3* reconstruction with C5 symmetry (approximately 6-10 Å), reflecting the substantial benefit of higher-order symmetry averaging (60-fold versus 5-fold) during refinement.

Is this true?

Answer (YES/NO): NO